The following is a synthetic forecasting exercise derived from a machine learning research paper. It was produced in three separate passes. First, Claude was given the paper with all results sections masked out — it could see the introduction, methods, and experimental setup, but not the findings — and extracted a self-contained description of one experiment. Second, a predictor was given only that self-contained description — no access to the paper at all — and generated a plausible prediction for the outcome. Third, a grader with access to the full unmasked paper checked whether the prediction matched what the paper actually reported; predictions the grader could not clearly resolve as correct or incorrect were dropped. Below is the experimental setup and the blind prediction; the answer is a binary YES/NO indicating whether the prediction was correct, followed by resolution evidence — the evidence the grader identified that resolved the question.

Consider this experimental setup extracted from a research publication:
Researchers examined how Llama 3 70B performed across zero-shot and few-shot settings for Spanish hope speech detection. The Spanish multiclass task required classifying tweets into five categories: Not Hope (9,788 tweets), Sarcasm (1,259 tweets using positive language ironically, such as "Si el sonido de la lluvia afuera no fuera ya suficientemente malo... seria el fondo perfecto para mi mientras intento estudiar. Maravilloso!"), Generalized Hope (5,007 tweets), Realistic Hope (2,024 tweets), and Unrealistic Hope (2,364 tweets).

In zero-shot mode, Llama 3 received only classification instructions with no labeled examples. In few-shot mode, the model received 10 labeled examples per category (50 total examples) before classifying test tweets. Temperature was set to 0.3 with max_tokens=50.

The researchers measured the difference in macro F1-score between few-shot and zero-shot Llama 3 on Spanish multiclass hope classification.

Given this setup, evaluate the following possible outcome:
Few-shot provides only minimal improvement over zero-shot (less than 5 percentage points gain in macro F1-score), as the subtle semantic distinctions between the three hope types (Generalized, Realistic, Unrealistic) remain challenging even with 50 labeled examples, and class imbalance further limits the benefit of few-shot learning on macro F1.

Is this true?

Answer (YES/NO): NO